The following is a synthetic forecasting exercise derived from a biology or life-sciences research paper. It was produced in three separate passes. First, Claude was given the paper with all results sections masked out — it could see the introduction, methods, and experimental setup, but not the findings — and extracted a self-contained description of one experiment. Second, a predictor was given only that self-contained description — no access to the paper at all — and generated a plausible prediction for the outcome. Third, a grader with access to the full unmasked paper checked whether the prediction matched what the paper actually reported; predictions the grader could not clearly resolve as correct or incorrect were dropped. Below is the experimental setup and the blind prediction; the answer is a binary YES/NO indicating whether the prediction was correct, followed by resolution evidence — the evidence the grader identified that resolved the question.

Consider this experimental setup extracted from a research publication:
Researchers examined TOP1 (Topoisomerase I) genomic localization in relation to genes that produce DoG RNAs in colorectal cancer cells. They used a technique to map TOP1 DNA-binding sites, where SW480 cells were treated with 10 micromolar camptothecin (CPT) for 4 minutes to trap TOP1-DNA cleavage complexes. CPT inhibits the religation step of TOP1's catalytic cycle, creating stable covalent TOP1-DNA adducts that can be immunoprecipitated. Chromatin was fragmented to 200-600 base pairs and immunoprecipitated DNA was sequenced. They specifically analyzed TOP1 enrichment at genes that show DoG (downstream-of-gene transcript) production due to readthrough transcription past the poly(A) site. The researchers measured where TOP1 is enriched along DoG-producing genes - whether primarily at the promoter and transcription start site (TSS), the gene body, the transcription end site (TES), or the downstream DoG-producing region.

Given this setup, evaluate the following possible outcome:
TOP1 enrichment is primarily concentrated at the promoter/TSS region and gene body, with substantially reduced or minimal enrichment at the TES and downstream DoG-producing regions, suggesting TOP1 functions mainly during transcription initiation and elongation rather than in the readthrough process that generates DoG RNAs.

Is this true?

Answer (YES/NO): NO